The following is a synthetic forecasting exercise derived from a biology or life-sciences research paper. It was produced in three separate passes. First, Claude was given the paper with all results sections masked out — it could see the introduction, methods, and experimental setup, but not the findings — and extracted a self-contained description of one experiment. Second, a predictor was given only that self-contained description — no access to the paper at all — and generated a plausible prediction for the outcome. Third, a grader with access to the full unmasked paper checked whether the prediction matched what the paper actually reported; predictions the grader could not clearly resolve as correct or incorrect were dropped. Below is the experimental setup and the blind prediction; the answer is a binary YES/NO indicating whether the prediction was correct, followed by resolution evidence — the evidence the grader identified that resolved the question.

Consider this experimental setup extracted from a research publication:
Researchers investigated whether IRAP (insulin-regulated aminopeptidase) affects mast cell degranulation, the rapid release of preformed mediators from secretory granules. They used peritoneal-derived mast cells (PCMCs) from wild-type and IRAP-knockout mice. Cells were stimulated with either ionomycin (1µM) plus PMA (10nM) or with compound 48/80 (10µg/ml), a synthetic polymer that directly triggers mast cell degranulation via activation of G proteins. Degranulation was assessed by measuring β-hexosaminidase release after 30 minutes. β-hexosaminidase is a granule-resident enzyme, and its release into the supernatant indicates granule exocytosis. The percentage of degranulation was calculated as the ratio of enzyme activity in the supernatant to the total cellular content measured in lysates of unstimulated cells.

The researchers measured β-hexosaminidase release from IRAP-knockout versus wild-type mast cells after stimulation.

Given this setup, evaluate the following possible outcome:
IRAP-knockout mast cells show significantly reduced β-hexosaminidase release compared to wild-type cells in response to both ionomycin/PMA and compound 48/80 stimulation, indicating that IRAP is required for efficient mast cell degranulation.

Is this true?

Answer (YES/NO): NO